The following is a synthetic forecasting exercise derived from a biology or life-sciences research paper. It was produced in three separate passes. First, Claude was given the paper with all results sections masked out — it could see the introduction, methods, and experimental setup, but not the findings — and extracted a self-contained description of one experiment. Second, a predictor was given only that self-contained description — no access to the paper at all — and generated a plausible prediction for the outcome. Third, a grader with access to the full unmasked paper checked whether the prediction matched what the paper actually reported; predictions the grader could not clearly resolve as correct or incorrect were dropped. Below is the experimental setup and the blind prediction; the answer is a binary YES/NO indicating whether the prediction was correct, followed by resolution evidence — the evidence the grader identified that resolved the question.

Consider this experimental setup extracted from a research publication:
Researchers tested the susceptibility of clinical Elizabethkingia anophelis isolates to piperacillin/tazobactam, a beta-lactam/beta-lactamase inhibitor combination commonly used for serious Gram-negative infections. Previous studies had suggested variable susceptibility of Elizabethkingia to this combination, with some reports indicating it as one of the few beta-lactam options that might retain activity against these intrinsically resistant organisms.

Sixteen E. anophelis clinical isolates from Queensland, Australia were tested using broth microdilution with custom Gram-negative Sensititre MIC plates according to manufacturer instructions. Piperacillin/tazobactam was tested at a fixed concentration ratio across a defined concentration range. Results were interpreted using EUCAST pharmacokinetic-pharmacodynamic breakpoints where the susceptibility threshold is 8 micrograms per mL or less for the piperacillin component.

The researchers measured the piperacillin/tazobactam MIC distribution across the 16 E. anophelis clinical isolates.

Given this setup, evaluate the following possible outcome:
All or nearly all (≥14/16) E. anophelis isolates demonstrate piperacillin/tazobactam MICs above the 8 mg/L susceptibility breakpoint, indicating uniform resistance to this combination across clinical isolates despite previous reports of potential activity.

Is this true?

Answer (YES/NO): NO